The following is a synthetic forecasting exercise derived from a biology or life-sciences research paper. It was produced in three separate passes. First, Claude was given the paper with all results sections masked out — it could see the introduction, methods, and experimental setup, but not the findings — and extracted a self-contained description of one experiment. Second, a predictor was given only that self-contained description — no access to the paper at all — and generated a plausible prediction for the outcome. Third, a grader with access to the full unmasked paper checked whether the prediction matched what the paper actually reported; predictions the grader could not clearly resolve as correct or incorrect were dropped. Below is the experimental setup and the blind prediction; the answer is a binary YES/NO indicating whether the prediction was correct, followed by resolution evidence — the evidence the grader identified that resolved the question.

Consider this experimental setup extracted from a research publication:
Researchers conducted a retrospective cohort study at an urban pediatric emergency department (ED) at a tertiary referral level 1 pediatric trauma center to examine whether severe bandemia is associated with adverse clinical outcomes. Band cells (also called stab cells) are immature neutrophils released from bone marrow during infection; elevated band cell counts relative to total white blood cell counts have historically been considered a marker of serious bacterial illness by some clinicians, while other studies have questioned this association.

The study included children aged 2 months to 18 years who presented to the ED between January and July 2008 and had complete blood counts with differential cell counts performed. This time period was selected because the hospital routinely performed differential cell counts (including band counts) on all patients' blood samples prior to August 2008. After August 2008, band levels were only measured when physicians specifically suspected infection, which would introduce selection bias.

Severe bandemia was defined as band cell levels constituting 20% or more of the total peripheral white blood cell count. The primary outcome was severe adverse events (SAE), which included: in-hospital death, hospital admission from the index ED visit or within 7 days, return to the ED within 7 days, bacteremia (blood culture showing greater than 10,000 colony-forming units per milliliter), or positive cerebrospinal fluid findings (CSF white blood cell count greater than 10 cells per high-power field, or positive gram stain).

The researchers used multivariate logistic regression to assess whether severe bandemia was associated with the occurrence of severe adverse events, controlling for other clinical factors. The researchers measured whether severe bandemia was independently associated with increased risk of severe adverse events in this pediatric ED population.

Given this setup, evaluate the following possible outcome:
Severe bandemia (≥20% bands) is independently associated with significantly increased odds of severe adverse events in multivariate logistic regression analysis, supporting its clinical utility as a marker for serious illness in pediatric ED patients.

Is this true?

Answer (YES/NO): NO